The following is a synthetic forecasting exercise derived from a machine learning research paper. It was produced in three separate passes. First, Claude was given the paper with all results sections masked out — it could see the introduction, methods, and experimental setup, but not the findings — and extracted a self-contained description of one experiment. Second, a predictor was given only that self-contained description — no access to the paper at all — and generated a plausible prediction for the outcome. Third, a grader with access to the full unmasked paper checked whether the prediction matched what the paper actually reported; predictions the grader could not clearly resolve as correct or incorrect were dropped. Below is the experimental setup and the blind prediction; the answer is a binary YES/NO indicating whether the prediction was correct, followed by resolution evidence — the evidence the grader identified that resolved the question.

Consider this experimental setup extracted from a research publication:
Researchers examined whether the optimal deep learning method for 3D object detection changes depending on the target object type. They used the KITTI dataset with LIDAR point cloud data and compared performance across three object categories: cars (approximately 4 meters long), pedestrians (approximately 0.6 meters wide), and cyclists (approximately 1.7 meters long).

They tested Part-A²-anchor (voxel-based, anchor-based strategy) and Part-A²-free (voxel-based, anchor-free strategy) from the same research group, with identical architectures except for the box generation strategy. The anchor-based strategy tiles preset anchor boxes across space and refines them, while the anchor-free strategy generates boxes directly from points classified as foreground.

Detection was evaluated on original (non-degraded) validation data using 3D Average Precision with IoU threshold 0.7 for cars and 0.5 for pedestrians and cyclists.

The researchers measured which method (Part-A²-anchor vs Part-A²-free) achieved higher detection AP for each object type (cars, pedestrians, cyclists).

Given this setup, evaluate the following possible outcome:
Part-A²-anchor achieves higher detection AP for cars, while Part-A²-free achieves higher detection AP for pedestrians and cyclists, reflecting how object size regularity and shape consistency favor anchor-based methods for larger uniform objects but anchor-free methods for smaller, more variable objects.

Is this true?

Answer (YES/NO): YES